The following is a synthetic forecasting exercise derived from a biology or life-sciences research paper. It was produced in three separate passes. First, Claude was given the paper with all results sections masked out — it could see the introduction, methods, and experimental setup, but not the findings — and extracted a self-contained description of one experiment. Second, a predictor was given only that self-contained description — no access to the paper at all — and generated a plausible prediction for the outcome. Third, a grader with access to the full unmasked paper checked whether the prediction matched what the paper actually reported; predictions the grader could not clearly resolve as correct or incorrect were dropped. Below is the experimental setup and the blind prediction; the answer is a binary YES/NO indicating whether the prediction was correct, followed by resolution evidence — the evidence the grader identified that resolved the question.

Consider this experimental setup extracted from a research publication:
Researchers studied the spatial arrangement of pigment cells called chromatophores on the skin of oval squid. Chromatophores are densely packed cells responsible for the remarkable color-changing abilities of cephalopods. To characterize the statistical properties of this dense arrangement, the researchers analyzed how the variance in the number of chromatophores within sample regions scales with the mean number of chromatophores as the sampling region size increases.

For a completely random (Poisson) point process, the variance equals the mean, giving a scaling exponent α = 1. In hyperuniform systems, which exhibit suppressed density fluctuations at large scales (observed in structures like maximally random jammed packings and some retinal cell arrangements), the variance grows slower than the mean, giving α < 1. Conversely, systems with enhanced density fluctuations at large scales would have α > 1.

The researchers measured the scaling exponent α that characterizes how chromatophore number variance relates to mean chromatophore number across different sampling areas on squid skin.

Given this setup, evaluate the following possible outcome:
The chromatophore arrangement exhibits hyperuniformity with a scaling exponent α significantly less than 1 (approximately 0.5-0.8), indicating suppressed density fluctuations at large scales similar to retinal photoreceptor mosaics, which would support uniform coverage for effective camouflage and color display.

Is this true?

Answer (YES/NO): NO